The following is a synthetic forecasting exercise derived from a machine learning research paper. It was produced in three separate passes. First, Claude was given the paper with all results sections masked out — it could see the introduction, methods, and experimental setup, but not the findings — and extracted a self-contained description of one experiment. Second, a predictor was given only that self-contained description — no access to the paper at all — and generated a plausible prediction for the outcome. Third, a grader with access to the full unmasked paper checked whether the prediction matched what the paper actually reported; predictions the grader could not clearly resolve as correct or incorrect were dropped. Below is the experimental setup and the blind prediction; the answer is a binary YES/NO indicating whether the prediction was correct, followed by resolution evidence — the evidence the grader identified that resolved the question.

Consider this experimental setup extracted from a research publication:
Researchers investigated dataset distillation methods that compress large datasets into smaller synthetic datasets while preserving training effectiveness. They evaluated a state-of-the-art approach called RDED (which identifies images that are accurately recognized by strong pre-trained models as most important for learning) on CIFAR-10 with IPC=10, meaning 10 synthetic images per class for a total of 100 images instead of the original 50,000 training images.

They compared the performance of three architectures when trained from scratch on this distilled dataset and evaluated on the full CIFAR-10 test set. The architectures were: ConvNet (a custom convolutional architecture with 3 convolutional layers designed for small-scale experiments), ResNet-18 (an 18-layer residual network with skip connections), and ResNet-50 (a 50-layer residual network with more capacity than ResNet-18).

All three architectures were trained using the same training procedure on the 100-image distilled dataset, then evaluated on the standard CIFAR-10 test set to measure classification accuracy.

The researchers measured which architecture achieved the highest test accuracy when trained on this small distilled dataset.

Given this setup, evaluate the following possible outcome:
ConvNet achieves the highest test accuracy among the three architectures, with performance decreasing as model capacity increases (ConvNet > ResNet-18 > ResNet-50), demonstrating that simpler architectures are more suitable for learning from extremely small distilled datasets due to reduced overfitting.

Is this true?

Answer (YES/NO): YES